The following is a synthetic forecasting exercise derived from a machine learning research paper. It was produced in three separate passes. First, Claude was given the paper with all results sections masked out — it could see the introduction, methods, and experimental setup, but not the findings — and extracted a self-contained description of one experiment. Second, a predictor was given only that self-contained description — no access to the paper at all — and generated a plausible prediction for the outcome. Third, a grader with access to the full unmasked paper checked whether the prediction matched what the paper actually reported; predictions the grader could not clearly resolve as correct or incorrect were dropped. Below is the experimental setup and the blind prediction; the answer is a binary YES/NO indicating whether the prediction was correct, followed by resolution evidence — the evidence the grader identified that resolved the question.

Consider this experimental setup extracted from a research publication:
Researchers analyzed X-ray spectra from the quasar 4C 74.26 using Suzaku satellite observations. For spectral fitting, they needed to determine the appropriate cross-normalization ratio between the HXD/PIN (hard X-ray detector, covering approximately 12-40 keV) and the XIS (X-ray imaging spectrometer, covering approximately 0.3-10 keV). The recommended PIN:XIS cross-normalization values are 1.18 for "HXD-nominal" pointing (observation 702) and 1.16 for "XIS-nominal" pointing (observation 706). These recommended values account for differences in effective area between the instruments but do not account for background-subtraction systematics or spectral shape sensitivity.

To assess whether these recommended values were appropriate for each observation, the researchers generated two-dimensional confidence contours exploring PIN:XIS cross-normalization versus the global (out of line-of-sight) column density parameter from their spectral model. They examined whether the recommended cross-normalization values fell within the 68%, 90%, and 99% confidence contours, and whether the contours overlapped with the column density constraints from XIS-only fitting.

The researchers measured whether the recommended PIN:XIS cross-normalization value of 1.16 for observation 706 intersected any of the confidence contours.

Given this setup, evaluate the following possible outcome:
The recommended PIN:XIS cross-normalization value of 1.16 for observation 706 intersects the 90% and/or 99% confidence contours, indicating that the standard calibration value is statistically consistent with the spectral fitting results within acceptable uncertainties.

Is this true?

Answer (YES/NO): NO